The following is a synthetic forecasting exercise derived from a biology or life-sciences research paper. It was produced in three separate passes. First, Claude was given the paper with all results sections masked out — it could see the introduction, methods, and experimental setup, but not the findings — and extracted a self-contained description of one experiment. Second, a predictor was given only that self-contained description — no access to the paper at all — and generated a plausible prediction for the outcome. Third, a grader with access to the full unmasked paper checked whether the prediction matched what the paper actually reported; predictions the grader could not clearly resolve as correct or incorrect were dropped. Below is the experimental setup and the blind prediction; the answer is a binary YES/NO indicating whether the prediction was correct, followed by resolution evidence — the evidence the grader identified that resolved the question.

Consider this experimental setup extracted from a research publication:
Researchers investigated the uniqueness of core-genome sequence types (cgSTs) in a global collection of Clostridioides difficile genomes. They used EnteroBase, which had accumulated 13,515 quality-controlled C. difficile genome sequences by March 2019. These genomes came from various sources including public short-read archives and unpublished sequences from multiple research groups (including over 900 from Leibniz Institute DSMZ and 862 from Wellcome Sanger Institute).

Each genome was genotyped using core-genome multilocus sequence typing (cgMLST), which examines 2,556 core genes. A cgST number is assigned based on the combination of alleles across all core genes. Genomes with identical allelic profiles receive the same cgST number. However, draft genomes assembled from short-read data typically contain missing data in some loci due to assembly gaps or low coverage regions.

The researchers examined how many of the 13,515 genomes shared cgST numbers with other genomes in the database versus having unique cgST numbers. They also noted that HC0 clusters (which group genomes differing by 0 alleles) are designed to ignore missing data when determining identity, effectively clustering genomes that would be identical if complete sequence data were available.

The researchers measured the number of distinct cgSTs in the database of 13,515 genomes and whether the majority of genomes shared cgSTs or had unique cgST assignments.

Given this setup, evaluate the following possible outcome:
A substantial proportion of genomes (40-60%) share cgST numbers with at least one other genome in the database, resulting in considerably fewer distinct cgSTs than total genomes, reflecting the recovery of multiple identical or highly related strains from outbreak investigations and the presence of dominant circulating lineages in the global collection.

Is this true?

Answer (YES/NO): NO